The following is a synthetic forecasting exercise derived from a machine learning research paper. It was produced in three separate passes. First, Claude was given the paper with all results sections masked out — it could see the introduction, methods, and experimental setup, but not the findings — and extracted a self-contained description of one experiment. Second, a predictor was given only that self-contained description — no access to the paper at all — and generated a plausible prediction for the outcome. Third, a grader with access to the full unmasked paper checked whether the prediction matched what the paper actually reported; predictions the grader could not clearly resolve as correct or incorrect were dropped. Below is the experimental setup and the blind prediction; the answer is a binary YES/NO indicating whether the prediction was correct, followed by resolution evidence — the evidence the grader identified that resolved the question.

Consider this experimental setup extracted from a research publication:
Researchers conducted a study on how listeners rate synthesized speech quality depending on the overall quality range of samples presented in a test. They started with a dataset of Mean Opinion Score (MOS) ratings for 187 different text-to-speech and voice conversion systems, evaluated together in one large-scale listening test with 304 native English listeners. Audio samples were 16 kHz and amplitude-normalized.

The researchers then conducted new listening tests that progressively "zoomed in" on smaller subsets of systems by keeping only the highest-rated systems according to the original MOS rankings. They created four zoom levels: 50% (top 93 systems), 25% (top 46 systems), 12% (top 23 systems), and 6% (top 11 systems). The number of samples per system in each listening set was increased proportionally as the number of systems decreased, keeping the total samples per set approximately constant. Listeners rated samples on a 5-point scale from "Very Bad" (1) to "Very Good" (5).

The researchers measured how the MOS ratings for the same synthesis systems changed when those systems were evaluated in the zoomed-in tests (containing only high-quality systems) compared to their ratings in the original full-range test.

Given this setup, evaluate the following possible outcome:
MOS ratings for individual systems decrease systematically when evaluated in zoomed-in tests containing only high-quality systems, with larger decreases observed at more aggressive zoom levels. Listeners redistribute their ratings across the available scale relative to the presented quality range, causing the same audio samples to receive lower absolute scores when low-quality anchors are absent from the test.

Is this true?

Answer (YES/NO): NO